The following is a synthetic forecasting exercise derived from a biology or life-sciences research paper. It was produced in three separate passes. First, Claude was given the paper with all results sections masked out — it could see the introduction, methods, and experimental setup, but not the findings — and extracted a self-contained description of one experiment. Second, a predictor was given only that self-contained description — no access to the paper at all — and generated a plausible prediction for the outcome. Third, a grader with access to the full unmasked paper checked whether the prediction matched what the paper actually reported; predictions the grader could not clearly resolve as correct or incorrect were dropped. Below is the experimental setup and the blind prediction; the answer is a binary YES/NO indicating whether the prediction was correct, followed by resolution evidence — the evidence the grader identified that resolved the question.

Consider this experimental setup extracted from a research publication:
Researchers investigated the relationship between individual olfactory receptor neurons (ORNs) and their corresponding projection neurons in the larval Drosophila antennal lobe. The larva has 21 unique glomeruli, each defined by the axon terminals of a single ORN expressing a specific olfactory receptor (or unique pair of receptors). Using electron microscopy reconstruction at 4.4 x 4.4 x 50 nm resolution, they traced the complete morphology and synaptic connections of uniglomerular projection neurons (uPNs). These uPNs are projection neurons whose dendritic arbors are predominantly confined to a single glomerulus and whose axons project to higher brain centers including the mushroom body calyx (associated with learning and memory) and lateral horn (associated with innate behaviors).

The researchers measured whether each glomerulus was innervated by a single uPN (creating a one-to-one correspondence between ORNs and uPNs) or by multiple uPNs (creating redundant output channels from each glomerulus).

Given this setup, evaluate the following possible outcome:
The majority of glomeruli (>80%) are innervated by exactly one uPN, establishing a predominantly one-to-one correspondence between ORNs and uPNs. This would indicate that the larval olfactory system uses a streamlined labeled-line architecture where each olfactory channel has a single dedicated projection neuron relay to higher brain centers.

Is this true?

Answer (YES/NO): YES